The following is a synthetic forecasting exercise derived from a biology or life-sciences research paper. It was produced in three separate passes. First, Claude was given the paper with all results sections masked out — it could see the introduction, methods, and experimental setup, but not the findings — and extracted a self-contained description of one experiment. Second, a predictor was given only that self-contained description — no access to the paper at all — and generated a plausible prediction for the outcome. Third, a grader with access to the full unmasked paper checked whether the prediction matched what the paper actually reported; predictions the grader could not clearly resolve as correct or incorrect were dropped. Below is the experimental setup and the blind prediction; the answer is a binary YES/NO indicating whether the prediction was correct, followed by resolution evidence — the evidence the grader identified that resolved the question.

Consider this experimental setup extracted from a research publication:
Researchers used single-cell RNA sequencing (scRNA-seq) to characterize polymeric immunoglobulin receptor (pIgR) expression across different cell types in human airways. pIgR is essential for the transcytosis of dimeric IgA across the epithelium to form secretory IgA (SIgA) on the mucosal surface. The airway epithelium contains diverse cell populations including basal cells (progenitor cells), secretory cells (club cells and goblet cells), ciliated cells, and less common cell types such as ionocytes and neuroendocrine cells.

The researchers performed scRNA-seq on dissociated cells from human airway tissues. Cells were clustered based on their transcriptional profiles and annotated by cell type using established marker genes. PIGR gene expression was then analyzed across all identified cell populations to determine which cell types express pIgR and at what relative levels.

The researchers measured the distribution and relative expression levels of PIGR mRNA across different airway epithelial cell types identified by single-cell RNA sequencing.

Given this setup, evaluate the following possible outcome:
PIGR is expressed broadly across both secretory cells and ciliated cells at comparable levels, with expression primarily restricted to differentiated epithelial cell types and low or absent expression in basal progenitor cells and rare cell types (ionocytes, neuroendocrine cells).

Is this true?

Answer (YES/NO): NO